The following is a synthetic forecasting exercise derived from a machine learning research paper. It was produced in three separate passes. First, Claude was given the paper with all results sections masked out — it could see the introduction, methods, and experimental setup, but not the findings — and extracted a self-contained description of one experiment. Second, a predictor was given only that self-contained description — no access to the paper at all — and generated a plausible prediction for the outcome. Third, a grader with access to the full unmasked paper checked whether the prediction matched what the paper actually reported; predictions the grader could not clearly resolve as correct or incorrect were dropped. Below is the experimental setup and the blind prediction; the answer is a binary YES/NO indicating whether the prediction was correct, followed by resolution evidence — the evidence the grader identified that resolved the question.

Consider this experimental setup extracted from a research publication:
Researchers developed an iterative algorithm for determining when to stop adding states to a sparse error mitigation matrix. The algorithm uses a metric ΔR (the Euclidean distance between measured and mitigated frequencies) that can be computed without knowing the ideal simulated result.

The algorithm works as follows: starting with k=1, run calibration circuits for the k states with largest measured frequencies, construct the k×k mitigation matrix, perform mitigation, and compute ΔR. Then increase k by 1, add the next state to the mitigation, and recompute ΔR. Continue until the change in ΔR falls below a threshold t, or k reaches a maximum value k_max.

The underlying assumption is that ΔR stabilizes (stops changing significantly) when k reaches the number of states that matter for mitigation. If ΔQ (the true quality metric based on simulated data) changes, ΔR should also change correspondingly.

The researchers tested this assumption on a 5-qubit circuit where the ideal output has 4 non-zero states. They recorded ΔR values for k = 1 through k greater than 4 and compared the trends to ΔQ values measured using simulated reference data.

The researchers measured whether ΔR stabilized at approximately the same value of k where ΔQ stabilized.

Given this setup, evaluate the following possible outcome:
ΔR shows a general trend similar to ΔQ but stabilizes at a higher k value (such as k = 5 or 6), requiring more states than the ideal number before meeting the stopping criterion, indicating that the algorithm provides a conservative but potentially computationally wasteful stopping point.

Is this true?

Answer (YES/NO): NO